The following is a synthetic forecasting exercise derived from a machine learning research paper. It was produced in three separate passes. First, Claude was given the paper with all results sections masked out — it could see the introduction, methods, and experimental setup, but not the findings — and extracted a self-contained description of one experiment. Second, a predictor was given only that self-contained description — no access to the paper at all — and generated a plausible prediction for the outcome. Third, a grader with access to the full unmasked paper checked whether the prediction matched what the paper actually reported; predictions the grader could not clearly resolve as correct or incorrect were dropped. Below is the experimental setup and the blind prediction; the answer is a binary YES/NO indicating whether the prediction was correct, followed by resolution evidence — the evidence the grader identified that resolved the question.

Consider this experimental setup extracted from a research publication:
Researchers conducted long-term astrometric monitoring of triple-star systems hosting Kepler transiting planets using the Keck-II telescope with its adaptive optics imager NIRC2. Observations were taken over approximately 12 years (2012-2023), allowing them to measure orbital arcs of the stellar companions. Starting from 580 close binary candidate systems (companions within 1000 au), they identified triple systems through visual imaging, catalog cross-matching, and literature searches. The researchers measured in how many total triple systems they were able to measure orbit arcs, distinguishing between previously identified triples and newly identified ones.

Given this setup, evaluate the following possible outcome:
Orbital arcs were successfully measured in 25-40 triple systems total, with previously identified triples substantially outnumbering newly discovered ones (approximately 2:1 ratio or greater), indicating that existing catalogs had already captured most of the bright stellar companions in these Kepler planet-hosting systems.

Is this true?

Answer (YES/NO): NO